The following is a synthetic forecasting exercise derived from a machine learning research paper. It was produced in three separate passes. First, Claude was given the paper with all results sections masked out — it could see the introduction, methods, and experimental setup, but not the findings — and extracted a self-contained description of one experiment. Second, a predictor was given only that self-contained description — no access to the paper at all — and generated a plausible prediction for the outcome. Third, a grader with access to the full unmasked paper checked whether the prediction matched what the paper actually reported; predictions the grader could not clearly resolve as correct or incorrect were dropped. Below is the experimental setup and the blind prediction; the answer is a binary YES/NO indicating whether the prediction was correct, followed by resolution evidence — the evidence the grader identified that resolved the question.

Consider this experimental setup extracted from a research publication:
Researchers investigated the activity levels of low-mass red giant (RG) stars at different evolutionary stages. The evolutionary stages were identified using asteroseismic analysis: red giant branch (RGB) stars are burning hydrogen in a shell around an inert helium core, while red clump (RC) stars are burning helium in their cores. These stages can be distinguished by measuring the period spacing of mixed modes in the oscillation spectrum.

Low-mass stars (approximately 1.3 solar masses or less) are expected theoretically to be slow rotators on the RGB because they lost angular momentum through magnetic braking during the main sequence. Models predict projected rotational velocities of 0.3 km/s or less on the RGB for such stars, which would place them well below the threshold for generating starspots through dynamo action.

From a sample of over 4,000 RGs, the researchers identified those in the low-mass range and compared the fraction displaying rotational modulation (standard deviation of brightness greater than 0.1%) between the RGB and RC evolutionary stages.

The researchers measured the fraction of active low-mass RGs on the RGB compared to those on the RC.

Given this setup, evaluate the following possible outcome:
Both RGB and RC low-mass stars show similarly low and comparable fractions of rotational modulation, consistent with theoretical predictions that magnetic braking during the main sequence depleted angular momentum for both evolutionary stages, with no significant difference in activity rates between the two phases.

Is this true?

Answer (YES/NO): NO